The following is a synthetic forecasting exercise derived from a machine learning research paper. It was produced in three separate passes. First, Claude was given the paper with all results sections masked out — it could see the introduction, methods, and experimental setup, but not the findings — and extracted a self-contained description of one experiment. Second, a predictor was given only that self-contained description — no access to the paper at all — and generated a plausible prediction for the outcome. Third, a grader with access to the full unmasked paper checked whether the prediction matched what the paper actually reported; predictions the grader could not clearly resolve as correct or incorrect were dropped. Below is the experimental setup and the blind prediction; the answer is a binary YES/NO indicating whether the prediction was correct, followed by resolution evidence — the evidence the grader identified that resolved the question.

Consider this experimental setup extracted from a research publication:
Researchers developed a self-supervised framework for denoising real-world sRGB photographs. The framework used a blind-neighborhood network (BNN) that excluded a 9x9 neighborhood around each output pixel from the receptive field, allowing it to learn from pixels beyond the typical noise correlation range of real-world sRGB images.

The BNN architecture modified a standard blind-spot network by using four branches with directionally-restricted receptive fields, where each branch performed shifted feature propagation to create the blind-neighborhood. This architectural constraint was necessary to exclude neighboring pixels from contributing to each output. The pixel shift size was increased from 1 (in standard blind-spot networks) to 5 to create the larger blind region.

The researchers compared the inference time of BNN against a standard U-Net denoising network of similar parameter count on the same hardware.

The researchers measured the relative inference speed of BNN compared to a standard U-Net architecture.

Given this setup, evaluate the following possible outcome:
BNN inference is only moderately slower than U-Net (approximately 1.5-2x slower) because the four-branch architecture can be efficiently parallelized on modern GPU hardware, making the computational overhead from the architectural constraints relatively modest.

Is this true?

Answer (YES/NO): NO